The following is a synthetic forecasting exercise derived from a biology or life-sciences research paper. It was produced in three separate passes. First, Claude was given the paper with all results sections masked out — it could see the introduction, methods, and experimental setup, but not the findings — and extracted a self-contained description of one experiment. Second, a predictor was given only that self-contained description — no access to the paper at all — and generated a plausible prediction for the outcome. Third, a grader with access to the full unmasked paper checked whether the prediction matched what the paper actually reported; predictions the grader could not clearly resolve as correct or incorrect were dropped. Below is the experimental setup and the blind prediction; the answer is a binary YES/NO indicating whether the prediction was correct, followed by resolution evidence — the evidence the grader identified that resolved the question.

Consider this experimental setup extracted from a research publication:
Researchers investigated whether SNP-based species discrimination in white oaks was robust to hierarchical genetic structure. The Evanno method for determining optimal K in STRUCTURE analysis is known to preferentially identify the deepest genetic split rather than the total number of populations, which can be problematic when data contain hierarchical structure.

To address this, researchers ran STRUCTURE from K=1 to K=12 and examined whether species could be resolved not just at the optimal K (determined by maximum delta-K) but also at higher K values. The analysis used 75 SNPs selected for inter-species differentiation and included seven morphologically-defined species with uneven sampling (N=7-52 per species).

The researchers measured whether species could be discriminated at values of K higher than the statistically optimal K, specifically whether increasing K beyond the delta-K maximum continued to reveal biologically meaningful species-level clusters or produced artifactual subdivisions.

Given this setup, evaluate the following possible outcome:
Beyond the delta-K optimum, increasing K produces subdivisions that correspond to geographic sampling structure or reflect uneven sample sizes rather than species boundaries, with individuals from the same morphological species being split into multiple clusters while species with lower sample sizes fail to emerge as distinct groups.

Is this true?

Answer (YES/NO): NO